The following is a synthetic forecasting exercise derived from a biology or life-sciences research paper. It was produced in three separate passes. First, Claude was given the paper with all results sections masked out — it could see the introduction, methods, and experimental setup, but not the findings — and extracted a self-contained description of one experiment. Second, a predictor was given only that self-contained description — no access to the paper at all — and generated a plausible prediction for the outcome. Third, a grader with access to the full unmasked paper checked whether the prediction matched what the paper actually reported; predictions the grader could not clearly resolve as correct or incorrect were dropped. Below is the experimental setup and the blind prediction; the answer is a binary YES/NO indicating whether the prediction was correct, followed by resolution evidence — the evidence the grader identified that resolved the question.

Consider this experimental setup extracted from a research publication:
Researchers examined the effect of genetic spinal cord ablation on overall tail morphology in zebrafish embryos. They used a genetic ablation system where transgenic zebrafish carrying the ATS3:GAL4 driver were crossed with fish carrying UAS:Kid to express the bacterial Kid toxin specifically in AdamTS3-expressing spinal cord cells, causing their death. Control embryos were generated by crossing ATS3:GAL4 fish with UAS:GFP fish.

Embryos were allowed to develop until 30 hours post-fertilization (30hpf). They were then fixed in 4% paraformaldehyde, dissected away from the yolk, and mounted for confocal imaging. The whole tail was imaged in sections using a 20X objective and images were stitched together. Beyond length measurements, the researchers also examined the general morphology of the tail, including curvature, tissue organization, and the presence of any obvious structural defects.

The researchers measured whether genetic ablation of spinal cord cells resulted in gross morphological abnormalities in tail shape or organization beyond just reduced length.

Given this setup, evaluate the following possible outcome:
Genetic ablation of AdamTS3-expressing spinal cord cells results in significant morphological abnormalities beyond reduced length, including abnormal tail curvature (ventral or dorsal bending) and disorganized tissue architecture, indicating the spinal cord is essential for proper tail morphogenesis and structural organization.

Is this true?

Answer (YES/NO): NO